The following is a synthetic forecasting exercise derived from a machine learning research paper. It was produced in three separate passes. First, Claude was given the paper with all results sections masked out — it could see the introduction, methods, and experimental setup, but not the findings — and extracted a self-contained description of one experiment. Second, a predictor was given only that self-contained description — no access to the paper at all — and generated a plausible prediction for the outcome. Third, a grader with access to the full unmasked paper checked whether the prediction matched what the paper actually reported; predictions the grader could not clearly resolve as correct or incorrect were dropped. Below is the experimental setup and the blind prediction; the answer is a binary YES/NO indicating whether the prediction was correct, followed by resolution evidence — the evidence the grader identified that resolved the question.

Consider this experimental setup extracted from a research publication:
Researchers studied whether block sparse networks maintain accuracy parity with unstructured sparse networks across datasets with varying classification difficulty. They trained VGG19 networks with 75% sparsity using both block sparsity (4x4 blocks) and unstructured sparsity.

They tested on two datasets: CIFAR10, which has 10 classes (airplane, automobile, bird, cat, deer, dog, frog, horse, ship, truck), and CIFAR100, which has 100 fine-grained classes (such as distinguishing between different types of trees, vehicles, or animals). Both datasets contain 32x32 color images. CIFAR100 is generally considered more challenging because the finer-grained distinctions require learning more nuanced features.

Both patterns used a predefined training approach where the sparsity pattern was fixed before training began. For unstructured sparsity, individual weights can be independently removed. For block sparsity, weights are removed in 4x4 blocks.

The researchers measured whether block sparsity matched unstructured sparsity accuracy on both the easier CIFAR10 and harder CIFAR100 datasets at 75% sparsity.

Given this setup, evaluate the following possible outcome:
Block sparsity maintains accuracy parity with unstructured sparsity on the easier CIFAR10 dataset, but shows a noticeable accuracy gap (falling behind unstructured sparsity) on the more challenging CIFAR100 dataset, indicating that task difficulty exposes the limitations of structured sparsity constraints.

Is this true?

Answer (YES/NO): YES